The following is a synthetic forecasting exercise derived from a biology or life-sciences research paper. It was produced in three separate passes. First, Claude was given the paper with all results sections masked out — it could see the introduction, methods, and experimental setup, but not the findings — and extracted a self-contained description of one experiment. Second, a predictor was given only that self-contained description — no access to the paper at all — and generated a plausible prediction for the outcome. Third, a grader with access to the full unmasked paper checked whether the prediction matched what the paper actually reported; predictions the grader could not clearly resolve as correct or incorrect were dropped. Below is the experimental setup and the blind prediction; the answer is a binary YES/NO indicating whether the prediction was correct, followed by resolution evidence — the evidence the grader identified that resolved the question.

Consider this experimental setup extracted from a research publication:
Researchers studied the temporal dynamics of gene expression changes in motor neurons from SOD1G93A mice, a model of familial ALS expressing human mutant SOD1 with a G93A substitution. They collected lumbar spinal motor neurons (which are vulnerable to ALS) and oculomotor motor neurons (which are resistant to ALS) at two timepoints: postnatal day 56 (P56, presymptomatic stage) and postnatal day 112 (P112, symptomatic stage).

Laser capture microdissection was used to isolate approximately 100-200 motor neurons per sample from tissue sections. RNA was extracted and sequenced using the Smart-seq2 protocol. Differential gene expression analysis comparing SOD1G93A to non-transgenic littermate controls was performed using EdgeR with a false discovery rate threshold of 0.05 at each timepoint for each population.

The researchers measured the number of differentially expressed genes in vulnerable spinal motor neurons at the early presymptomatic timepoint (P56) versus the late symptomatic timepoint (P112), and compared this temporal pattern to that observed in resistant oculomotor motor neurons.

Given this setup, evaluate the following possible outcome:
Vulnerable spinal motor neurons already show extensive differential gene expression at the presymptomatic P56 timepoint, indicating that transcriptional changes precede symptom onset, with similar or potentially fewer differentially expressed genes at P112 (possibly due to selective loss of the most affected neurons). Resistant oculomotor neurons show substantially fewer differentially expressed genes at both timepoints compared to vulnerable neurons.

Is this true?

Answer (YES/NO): NO